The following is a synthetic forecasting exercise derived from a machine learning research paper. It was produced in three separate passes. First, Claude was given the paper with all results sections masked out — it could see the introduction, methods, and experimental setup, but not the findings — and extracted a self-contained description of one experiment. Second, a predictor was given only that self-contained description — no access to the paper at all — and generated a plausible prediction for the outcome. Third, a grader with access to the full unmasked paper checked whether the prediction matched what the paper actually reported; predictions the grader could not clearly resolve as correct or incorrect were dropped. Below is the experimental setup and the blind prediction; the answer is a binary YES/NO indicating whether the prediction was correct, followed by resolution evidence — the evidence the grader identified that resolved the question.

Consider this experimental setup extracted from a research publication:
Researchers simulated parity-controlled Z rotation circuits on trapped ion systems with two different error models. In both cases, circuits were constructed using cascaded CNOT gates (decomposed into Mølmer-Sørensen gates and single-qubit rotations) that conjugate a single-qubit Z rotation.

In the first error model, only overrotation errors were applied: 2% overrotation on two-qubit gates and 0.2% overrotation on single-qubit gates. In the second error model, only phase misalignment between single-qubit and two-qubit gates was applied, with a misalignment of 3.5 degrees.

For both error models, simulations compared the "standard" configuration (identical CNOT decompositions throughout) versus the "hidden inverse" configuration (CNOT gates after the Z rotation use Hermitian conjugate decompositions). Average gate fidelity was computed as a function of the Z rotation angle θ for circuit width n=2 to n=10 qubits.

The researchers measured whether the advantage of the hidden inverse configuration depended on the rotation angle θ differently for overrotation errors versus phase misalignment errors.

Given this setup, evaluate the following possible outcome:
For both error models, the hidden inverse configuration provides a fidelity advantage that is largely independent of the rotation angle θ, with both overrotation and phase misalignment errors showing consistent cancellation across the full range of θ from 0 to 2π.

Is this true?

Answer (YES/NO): NO